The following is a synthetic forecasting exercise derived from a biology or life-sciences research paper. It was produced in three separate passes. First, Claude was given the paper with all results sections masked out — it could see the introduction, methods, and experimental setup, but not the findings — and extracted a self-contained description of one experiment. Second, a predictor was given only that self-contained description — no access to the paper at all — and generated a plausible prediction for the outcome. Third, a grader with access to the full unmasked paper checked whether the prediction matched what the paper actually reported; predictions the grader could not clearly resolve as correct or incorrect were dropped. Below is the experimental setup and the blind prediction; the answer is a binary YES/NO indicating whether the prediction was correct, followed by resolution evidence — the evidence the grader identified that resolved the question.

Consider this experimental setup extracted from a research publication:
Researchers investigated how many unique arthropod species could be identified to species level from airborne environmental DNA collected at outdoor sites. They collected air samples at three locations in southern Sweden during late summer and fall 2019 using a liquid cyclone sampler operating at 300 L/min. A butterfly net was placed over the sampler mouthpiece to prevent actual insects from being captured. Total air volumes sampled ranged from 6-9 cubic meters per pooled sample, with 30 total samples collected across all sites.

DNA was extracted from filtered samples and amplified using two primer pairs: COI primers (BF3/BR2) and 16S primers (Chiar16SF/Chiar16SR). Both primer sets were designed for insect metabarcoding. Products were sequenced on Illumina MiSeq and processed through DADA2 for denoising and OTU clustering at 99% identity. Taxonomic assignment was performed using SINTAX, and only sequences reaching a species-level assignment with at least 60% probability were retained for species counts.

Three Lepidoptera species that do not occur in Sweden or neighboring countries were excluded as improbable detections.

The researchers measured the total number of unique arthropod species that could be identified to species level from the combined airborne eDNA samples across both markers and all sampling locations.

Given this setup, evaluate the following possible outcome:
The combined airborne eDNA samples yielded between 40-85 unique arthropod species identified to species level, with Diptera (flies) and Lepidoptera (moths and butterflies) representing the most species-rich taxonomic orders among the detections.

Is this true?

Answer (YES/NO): NO